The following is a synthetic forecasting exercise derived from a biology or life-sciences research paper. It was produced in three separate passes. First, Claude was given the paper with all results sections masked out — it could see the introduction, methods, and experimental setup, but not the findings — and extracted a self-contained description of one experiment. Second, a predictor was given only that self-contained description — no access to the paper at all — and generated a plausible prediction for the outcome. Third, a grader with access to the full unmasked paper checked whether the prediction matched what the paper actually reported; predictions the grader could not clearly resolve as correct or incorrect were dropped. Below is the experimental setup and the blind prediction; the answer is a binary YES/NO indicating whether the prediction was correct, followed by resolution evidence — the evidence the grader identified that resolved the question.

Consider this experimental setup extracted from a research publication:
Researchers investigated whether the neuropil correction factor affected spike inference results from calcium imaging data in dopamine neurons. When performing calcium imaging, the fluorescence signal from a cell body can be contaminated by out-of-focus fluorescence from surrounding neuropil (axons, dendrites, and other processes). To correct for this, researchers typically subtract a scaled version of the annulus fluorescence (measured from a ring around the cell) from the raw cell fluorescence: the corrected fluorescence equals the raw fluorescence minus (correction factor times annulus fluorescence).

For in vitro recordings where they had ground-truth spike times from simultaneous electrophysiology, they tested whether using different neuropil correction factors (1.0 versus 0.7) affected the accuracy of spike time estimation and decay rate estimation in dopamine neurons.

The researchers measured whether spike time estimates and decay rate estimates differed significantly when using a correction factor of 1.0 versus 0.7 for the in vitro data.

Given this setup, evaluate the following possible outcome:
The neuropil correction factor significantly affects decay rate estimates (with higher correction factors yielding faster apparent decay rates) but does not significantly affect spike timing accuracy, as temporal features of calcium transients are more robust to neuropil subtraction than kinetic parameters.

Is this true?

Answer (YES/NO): NO